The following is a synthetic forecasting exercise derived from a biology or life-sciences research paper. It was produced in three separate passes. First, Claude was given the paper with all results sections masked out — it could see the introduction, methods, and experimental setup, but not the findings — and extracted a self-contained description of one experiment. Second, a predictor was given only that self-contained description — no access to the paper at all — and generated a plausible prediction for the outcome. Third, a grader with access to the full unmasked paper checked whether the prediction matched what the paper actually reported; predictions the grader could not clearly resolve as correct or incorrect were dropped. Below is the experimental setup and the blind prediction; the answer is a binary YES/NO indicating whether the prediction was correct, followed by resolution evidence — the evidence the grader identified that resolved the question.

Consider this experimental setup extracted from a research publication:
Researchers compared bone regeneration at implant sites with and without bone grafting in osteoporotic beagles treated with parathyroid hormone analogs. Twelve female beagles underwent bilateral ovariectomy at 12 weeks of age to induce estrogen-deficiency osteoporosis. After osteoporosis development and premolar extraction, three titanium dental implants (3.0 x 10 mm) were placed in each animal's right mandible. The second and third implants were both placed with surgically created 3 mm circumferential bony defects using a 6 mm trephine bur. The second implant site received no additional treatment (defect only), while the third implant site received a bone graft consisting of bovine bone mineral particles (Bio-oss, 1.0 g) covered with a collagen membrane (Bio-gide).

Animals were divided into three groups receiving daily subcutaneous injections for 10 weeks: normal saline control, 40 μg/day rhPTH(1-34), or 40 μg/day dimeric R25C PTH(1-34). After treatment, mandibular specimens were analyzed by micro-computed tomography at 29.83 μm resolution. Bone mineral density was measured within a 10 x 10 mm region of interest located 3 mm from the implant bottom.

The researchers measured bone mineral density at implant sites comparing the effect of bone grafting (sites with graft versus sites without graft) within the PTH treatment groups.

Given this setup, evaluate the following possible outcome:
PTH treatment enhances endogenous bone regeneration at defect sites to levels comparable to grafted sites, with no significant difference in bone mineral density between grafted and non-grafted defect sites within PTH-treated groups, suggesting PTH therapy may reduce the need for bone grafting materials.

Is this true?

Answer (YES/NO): YES